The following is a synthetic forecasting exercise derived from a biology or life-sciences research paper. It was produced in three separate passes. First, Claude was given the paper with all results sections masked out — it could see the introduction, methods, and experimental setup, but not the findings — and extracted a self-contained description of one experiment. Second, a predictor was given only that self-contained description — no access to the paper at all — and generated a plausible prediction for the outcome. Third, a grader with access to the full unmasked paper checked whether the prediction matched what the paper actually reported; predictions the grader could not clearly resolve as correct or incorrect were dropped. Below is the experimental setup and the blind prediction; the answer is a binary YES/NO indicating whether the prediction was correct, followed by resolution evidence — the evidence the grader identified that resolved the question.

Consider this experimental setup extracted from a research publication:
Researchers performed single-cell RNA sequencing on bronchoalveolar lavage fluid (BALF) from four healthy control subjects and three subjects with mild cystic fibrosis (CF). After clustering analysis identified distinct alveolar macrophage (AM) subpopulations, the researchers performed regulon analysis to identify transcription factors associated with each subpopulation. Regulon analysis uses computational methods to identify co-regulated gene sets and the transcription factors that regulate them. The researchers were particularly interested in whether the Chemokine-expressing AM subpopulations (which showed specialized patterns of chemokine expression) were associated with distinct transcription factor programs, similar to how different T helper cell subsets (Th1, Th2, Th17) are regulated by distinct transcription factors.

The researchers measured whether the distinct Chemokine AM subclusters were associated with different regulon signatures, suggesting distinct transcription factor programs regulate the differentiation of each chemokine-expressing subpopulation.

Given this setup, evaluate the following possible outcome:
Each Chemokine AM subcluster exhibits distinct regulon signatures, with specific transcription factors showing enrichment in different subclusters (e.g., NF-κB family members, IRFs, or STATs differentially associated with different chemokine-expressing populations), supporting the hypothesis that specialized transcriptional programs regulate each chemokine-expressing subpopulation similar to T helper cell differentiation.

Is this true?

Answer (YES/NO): YES